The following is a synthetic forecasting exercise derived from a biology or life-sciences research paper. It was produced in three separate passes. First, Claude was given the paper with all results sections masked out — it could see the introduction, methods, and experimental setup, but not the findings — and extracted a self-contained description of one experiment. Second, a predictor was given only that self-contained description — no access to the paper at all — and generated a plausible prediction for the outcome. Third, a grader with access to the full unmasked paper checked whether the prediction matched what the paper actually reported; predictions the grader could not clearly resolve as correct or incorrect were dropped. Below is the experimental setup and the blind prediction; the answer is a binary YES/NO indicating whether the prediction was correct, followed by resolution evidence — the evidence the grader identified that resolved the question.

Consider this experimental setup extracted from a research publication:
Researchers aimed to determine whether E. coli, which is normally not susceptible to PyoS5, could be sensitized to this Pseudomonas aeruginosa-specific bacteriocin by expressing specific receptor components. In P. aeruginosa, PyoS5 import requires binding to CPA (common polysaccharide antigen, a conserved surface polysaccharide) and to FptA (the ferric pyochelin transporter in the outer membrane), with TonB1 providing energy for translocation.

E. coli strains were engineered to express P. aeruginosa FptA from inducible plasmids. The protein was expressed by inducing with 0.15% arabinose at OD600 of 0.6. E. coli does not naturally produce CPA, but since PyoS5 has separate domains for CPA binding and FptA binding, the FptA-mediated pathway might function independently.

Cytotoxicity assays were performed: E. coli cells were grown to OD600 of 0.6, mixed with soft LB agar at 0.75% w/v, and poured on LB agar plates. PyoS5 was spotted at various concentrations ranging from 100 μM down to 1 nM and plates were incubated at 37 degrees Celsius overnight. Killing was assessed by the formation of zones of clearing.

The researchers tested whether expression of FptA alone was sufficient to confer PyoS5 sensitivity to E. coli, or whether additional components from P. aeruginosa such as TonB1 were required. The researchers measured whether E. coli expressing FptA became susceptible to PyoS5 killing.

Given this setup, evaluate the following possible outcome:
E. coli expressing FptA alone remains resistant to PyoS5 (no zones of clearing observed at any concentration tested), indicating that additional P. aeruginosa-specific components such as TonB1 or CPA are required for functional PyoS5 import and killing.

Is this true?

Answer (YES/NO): YES